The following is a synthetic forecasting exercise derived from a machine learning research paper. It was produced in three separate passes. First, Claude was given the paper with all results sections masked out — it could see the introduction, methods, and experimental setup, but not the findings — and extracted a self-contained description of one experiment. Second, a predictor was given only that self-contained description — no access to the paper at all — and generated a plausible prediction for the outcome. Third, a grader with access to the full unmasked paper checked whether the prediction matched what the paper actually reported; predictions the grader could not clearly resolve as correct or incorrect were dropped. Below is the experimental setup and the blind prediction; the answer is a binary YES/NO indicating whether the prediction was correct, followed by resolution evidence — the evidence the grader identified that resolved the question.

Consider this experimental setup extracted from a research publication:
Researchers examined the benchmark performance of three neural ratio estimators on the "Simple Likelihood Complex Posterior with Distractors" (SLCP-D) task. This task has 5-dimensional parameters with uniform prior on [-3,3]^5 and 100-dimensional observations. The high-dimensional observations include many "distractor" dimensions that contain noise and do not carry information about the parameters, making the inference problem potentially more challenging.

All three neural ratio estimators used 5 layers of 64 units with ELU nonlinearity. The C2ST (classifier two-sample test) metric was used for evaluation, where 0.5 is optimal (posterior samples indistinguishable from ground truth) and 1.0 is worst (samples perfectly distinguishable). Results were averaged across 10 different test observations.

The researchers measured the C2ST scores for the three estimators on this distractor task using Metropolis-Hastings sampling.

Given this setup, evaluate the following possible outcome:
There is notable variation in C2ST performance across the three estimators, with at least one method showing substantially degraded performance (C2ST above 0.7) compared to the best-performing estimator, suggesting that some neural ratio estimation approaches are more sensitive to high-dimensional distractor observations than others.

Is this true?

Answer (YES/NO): NO